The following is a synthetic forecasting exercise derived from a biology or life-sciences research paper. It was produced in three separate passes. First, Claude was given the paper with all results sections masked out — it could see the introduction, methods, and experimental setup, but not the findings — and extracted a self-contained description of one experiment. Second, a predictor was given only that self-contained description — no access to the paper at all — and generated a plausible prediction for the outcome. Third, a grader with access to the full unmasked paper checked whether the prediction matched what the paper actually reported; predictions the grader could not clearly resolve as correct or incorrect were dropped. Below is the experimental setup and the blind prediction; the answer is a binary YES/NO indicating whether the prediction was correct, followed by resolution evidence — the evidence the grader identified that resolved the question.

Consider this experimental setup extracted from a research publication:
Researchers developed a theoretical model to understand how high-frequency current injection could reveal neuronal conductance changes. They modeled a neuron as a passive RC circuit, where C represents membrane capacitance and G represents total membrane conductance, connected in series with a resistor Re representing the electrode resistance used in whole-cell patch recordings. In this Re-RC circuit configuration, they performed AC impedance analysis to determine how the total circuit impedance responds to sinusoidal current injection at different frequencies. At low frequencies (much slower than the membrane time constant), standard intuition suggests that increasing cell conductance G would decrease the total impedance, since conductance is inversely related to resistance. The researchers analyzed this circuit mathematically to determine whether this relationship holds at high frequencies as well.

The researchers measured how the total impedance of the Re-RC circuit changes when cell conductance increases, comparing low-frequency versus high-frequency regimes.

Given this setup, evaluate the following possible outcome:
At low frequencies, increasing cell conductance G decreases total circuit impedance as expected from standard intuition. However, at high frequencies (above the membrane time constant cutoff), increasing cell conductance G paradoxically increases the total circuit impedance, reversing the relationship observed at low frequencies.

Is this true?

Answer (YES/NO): YES